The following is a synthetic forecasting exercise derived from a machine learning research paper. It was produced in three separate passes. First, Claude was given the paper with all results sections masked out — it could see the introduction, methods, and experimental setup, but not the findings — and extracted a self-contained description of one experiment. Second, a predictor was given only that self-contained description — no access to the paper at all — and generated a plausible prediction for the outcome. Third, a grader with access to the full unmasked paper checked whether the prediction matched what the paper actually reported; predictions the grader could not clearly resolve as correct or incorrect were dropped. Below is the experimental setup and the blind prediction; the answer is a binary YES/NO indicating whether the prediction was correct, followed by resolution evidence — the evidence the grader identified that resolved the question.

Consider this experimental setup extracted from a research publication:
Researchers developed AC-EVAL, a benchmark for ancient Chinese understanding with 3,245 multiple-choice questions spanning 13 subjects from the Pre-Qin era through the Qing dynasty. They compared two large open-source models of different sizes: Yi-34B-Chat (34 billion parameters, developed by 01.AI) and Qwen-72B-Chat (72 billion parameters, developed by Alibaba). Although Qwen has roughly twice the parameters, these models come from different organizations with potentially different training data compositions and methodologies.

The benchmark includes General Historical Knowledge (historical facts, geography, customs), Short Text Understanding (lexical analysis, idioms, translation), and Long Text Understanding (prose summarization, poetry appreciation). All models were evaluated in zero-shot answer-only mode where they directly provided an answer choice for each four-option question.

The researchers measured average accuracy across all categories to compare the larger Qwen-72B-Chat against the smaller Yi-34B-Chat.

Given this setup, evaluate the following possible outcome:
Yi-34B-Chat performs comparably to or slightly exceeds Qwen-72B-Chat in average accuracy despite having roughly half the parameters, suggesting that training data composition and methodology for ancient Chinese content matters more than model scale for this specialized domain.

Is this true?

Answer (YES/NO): YES